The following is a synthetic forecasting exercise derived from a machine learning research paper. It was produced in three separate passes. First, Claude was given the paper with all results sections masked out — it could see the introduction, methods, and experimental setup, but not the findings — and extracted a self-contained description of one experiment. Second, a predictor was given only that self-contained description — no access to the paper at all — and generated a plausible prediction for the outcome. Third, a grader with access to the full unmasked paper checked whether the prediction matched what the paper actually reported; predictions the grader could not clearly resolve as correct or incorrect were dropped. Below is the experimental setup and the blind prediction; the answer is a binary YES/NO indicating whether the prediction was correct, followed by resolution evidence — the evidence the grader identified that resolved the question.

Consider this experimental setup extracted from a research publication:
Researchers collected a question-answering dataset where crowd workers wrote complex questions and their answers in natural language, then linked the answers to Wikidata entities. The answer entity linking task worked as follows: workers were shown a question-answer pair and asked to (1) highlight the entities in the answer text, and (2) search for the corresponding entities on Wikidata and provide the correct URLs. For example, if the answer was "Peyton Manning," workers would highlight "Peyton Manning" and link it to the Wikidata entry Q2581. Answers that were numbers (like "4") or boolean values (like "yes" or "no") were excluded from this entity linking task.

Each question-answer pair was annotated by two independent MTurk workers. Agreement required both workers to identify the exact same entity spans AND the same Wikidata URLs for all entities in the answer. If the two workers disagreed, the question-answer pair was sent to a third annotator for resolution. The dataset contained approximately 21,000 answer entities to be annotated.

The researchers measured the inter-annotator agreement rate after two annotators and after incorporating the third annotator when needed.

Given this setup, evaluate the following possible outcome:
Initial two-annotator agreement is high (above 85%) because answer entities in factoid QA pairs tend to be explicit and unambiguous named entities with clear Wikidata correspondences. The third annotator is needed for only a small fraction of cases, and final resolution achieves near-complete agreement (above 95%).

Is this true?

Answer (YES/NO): NO